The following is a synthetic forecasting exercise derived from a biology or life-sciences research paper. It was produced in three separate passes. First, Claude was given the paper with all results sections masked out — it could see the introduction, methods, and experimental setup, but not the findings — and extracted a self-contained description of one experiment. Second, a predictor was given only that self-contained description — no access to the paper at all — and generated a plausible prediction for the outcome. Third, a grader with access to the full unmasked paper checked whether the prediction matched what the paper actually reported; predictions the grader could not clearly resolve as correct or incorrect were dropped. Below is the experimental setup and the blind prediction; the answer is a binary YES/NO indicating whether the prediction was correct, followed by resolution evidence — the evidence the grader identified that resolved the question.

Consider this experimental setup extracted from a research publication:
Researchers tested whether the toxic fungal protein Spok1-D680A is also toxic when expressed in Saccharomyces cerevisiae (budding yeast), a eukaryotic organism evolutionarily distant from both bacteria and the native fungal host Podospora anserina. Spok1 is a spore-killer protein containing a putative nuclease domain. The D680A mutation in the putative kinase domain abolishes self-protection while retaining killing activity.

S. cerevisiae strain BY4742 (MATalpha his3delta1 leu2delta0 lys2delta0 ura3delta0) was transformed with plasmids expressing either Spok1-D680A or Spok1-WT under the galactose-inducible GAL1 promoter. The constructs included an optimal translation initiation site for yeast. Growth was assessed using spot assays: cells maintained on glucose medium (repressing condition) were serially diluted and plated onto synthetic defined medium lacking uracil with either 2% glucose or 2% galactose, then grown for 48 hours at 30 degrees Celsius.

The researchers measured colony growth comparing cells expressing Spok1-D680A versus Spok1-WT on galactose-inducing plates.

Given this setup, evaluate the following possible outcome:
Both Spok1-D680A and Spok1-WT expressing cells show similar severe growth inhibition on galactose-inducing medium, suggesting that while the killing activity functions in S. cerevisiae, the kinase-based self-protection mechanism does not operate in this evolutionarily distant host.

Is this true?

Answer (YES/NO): NO